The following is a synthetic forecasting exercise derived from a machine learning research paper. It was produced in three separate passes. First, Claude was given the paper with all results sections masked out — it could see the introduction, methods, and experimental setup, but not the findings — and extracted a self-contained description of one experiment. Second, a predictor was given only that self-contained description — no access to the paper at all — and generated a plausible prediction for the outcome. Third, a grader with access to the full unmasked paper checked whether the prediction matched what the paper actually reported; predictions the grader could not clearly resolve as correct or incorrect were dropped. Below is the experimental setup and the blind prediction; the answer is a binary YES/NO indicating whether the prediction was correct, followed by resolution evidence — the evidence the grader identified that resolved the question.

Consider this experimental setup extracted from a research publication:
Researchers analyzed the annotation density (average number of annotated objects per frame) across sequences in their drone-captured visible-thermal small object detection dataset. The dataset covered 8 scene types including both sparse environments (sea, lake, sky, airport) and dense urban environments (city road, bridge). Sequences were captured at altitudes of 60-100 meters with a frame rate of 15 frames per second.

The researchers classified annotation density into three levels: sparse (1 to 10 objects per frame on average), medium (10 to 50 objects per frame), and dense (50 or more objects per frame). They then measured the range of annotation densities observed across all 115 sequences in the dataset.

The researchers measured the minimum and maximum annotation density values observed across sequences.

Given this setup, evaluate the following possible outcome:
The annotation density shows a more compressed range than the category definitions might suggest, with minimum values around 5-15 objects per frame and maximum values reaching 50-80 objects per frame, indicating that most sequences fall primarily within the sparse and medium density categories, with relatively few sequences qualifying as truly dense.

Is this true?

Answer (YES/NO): NO